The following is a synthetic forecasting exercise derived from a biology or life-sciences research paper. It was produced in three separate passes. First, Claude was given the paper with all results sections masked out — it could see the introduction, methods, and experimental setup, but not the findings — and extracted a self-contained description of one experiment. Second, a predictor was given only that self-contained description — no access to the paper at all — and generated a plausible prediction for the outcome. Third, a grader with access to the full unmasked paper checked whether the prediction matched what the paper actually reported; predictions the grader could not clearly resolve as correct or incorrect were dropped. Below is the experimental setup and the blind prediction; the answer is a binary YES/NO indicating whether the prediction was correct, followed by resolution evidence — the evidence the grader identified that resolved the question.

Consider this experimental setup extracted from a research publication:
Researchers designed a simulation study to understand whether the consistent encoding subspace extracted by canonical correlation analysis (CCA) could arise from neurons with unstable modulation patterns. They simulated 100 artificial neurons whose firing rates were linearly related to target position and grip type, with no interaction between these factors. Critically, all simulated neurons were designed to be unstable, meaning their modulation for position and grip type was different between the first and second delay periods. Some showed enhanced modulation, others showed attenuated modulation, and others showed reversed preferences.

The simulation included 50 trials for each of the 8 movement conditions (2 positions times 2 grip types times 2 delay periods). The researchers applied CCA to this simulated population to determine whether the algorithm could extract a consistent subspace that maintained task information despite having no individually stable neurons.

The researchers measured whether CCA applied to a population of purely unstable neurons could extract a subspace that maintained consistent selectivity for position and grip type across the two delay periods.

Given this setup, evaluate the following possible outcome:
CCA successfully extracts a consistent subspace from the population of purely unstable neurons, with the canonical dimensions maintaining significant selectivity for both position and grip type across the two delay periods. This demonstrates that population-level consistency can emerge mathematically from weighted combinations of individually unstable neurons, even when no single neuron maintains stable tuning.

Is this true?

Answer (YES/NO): YES